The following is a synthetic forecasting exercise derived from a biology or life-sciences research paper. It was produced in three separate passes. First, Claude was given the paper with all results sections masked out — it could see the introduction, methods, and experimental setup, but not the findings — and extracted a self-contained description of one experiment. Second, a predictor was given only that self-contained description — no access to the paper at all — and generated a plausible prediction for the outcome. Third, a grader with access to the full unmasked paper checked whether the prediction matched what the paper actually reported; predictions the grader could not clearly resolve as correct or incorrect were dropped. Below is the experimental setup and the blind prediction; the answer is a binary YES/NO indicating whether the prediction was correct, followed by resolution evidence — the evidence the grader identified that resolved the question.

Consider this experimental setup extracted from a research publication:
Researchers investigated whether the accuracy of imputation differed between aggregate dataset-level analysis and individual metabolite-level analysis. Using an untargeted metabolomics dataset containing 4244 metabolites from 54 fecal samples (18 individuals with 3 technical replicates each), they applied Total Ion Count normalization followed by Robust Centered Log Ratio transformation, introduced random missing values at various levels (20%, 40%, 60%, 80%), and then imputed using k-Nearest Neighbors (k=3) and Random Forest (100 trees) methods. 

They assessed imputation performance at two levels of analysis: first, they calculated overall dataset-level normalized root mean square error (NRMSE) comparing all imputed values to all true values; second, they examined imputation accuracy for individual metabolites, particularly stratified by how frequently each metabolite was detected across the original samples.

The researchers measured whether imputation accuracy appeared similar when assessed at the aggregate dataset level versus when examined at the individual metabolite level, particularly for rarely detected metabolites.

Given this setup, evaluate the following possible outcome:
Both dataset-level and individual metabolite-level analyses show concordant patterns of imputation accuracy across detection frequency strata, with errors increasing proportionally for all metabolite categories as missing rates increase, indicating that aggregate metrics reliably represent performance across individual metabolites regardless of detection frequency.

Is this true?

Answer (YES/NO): NO